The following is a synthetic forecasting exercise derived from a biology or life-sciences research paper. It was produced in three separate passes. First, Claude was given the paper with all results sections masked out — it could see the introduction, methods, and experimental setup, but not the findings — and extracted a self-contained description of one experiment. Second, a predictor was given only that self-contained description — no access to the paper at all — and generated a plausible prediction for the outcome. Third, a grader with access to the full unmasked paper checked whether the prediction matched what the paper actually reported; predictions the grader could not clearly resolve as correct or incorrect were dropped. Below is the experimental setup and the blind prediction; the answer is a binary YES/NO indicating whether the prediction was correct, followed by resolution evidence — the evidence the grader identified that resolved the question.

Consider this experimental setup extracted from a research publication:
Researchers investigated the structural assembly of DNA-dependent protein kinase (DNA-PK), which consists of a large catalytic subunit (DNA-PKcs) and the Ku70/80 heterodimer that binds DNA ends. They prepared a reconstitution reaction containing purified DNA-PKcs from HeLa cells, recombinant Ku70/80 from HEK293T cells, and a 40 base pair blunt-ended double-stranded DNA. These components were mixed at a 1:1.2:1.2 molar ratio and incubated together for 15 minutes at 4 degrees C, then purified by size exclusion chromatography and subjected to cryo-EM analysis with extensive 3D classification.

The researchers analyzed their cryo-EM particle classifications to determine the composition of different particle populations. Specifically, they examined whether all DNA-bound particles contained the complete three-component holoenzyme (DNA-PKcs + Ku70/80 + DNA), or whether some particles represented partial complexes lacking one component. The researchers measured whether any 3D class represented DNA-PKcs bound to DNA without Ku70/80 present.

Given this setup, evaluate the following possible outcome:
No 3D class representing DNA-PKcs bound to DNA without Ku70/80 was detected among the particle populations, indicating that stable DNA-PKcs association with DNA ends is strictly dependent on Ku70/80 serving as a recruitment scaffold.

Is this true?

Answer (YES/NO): NO